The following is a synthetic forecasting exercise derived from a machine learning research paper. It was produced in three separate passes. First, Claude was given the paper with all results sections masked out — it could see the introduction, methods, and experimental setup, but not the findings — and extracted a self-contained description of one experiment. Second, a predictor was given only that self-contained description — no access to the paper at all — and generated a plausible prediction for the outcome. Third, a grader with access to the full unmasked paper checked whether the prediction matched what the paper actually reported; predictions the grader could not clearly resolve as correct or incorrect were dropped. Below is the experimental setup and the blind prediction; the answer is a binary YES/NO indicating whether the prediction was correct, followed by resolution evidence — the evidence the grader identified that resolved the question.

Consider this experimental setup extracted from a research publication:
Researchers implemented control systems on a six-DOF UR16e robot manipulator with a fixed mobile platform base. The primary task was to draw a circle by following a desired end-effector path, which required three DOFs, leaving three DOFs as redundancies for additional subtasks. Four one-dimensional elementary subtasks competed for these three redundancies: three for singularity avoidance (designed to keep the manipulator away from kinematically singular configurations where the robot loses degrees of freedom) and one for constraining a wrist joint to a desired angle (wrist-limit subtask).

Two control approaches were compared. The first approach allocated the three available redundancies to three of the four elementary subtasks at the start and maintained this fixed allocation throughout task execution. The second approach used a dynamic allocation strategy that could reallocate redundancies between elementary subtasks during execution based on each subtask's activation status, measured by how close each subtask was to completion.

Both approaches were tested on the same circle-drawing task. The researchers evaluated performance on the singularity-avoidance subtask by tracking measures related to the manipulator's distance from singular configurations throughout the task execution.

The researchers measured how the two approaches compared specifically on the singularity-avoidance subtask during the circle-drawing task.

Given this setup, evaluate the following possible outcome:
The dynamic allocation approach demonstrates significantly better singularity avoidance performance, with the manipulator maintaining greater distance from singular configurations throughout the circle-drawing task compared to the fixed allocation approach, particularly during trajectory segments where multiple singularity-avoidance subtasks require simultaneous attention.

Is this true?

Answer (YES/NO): NO